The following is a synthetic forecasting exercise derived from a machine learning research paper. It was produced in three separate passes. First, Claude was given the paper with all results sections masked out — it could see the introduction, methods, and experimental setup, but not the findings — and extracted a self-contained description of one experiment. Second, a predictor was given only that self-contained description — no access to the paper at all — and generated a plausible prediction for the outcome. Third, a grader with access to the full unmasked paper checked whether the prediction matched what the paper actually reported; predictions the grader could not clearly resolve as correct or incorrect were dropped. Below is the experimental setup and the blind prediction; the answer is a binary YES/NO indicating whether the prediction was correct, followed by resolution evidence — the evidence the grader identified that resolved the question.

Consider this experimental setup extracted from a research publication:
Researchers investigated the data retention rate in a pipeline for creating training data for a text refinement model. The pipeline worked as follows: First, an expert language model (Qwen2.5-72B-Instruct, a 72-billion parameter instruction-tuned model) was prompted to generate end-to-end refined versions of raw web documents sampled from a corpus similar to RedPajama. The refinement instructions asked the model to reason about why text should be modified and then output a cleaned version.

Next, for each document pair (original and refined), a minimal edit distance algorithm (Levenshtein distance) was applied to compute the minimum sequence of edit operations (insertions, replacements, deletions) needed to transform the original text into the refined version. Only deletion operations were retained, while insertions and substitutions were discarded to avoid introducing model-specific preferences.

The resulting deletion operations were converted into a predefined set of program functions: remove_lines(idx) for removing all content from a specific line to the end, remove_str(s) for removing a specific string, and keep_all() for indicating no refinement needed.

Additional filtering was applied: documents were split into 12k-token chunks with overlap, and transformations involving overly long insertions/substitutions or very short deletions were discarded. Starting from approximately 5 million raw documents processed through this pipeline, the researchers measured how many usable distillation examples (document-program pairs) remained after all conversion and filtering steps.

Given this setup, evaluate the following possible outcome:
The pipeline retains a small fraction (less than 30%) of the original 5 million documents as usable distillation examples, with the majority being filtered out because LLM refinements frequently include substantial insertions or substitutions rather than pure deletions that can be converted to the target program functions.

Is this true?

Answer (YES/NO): NO